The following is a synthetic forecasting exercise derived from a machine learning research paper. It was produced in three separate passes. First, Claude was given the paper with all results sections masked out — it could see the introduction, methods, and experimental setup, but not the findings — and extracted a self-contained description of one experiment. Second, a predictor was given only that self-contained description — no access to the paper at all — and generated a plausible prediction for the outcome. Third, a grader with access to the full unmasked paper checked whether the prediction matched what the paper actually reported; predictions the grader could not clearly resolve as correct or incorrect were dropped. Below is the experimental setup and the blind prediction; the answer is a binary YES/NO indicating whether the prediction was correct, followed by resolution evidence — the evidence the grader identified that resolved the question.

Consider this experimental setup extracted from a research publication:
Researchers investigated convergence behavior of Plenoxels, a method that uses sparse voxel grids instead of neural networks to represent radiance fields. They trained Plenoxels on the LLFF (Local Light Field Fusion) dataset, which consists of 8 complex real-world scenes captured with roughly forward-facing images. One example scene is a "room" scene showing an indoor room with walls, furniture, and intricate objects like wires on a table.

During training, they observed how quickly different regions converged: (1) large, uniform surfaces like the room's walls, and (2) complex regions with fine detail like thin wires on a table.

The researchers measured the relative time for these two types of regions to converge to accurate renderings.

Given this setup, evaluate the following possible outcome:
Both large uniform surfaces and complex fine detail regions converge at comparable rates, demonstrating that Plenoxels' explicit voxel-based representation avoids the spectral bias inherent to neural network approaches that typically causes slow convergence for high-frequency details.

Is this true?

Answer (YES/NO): NO